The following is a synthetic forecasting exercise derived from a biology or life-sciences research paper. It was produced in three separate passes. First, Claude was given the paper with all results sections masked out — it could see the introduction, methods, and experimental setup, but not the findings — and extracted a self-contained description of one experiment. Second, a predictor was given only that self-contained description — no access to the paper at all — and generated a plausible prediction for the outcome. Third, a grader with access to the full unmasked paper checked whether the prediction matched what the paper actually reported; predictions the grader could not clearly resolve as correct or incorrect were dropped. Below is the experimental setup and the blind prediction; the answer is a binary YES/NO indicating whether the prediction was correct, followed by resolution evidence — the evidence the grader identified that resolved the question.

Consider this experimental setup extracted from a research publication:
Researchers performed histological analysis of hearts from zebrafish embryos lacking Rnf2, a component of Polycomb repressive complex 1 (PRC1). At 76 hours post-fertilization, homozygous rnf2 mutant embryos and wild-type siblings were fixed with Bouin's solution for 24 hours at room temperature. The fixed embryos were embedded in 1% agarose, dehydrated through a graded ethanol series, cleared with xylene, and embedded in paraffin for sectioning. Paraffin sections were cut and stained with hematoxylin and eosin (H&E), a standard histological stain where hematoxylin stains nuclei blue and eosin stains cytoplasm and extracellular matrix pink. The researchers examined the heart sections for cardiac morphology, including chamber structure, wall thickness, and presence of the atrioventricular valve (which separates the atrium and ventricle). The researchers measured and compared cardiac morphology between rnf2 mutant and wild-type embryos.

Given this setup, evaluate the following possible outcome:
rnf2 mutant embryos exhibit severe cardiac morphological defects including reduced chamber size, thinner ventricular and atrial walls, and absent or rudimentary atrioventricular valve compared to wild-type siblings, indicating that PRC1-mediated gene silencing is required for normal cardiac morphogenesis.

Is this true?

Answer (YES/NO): NO